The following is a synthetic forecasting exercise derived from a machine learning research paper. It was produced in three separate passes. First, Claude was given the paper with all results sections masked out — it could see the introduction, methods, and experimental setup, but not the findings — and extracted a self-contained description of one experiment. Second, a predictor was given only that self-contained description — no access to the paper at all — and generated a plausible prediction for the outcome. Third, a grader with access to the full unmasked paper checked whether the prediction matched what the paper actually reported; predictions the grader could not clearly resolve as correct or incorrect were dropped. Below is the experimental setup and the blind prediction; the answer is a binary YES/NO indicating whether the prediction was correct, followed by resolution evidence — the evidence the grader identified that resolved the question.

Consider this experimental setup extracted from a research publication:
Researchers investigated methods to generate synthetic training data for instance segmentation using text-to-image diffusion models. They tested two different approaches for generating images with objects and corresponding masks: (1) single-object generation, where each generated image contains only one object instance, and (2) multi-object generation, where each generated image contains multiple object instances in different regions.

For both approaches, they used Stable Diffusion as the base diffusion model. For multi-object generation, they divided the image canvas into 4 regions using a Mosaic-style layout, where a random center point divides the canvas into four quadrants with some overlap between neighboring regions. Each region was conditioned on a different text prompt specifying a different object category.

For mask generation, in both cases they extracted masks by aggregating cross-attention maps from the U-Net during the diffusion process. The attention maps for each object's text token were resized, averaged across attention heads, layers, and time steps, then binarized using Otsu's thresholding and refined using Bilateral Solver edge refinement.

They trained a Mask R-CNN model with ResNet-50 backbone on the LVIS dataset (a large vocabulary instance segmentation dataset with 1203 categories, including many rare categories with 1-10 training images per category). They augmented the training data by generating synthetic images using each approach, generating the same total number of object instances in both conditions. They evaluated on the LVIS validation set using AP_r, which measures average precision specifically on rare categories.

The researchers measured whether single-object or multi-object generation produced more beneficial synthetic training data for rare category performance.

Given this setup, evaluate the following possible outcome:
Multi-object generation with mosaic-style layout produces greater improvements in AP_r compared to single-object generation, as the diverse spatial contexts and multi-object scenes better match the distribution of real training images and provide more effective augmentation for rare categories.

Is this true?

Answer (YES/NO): YES